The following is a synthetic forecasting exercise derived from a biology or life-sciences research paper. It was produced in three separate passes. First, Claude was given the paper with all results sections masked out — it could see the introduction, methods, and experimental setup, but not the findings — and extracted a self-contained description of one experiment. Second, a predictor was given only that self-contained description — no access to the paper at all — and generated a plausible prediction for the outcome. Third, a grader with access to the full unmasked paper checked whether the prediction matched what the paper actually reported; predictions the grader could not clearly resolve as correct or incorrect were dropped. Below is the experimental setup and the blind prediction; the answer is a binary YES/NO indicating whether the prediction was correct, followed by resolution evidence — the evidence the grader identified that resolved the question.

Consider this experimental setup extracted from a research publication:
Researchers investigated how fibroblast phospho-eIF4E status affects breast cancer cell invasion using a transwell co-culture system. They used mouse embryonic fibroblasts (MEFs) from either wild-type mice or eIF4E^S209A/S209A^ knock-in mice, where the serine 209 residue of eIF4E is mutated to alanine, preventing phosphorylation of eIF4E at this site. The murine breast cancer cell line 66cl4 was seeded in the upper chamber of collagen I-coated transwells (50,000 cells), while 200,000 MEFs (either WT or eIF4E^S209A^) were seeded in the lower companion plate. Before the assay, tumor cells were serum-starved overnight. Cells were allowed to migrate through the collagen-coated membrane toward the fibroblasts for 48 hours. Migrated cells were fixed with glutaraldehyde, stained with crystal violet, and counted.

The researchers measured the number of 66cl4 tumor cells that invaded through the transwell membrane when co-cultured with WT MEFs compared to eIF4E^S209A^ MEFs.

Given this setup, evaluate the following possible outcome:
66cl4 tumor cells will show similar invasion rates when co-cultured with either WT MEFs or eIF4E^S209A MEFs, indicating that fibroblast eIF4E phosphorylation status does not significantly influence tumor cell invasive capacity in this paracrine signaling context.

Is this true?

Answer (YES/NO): NO